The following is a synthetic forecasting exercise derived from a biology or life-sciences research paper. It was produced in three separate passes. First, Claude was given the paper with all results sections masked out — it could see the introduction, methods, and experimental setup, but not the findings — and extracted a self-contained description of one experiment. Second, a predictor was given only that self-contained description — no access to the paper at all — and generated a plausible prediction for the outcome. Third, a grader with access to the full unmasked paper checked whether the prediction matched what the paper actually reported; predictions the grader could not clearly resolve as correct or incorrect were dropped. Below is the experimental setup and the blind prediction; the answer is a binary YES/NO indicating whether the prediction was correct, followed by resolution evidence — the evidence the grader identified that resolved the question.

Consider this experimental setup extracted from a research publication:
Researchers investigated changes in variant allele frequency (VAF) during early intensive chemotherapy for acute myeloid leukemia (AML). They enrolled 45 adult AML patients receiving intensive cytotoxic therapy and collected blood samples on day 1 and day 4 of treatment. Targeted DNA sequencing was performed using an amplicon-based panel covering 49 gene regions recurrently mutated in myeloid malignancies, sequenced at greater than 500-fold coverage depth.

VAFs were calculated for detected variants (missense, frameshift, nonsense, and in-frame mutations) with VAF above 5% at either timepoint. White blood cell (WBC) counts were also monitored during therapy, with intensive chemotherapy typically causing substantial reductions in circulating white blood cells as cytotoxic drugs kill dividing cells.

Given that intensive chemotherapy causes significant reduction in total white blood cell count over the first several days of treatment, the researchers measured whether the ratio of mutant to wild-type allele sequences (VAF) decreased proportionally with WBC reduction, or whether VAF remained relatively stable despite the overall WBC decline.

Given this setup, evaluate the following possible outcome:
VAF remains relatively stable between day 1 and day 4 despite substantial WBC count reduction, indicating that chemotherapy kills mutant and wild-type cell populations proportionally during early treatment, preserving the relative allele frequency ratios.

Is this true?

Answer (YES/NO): YES